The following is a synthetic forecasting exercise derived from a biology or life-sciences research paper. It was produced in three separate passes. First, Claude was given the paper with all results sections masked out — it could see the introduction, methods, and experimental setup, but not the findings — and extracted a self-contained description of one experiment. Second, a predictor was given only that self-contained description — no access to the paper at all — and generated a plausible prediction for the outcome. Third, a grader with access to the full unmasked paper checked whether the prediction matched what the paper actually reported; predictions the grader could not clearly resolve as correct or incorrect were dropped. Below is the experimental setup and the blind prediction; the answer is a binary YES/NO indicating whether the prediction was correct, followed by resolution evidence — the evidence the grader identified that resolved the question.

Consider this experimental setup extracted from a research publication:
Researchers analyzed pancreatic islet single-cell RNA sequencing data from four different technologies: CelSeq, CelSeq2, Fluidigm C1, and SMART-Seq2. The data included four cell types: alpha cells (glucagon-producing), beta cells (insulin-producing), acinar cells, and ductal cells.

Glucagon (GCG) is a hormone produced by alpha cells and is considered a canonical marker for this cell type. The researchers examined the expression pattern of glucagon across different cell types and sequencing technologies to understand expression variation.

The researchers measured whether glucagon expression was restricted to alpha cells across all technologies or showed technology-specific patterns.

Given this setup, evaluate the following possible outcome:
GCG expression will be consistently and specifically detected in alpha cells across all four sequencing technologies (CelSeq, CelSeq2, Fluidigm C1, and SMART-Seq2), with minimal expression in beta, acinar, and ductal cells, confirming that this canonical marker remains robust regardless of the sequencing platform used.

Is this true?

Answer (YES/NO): NO